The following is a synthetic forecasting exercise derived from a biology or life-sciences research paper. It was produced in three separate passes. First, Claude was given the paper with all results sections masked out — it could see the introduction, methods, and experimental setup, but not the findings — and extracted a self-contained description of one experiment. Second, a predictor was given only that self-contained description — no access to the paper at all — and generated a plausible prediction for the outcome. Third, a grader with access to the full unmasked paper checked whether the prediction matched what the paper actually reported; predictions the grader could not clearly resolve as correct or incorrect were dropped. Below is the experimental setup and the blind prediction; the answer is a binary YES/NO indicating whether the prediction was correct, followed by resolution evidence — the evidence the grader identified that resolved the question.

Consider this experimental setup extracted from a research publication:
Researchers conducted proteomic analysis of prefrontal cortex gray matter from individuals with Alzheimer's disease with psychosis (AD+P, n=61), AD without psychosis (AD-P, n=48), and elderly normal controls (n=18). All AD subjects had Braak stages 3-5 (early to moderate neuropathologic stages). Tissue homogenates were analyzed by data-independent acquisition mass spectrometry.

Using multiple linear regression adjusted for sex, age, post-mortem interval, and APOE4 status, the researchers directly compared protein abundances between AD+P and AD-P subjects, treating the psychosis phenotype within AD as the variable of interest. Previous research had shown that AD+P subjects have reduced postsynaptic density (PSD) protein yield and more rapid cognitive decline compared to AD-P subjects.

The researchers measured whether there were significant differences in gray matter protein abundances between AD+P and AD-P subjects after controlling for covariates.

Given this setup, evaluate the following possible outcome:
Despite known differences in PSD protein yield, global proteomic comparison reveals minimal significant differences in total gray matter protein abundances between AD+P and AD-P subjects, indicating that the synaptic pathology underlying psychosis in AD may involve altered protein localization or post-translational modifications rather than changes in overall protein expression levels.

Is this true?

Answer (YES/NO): YES